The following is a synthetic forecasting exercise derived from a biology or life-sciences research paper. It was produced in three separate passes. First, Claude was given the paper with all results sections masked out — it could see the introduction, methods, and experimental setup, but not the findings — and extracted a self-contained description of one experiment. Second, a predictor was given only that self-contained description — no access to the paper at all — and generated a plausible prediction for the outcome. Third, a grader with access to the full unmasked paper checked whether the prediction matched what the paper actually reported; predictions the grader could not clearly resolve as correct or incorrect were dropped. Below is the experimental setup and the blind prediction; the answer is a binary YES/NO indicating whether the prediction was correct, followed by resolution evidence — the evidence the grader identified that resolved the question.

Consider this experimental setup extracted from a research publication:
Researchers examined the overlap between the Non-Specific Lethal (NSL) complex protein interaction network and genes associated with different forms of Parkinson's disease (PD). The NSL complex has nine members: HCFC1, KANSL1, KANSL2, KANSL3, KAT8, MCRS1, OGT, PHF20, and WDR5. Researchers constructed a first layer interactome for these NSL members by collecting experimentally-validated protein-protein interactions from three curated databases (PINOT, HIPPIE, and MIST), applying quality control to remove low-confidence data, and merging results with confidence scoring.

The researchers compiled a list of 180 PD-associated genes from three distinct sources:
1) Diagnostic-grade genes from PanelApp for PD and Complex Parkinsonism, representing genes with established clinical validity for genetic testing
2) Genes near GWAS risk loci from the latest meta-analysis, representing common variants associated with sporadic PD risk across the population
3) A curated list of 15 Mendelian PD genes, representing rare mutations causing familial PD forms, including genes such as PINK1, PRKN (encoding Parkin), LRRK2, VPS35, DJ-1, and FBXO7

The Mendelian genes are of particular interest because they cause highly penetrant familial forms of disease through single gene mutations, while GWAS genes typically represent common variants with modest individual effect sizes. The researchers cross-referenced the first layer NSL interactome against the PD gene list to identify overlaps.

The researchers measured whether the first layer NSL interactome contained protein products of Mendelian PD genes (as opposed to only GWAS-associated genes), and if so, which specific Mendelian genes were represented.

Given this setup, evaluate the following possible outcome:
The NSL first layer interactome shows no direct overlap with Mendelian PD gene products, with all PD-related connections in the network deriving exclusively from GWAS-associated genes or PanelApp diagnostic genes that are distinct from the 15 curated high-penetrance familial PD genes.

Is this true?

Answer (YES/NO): NO